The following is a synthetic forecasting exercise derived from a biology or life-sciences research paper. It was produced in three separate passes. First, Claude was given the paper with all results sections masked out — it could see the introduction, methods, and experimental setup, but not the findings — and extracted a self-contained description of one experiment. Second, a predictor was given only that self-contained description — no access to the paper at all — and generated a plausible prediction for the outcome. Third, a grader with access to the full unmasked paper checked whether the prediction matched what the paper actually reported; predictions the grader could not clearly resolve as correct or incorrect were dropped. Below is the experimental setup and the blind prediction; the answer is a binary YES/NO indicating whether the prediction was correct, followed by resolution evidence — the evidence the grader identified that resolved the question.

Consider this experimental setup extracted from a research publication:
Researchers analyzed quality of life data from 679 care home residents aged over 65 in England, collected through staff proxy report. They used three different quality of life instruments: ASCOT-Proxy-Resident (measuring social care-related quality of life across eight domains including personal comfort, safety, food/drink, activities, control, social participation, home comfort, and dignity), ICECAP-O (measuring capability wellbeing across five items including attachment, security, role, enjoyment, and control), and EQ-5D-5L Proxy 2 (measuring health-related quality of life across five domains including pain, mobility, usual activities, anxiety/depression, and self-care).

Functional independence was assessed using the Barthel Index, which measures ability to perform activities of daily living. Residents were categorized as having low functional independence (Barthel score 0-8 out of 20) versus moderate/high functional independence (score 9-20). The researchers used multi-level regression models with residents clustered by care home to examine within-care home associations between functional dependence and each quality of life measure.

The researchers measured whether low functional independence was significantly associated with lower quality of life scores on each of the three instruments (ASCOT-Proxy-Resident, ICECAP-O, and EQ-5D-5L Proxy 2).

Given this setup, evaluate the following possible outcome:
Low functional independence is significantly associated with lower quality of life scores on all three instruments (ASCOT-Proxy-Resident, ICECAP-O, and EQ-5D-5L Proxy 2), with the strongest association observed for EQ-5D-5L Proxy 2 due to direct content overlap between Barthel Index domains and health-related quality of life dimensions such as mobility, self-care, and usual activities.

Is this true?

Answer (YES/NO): NO